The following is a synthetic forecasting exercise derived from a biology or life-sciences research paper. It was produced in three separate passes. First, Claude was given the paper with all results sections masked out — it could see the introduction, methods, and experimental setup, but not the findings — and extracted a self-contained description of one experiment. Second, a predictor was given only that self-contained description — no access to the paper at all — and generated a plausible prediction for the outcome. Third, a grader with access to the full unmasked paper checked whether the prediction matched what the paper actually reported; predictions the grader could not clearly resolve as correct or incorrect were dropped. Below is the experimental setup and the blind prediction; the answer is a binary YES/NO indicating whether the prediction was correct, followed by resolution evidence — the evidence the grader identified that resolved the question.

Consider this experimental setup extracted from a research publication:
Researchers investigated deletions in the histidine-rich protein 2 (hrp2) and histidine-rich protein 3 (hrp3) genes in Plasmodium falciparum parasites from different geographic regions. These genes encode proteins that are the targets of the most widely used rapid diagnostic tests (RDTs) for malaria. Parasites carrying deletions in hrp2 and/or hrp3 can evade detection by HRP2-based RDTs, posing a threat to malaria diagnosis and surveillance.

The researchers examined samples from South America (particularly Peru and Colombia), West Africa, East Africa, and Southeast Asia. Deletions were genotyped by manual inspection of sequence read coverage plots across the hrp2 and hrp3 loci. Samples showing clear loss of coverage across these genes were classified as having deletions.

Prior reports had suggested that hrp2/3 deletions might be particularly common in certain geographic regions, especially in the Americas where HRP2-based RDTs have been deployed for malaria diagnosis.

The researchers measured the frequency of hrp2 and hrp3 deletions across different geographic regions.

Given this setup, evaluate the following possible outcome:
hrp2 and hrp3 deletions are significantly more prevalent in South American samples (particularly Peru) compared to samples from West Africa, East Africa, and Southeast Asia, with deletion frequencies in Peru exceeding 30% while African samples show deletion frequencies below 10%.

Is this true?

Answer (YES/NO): NO